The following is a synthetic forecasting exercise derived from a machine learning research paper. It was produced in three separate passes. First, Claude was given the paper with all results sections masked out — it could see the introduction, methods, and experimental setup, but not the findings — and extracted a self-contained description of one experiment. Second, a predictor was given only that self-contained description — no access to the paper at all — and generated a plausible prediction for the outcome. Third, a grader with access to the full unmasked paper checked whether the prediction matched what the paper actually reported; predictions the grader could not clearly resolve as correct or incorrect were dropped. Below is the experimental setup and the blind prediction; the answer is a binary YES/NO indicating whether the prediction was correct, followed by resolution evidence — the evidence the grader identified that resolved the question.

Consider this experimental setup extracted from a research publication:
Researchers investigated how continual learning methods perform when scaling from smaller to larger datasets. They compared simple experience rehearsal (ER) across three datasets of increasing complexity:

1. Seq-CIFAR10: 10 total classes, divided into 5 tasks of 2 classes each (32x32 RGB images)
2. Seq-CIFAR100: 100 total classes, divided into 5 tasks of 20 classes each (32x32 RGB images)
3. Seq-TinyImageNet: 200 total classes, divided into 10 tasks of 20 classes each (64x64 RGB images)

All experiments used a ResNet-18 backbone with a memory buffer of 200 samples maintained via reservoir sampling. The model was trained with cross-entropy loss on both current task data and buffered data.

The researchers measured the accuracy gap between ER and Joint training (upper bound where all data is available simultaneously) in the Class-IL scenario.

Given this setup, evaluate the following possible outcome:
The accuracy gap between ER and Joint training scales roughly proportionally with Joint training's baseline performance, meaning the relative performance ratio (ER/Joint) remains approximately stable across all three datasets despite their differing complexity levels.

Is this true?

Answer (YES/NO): NO